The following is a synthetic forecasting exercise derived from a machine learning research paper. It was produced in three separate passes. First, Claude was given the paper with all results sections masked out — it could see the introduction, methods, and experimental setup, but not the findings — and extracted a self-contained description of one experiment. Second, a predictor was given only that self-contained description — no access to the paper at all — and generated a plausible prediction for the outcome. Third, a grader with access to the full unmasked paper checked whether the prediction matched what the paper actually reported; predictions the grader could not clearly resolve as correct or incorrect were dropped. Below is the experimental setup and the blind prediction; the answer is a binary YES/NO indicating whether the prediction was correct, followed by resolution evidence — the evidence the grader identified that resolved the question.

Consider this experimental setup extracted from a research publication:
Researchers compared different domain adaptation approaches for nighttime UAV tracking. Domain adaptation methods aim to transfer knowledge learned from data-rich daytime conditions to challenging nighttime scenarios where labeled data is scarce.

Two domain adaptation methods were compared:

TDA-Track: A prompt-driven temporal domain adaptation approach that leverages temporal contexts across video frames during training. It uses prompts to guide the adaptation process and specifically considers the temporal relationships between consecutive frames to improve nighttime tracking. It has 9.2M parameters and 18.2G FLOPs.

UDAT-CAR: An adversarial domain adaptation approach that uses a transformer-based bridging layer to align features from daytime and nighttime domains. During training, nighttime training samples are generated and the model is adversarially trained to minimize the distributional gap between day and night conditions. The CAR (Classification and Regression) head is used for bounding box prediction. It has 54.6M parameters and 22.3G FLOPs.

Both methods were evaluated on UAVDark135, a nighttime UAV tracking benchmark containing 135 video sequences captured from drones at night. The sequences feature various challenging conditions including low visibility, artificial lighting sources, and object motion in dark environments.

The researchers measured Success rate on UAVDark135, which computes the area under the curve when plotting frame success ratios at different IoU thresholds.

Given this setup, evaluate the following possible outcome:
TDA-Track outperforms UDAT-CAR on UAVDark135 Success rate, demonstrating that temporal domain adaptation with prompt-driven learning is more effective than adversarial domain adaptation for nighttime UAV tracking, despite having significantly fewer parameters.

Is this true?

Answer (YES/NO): NO